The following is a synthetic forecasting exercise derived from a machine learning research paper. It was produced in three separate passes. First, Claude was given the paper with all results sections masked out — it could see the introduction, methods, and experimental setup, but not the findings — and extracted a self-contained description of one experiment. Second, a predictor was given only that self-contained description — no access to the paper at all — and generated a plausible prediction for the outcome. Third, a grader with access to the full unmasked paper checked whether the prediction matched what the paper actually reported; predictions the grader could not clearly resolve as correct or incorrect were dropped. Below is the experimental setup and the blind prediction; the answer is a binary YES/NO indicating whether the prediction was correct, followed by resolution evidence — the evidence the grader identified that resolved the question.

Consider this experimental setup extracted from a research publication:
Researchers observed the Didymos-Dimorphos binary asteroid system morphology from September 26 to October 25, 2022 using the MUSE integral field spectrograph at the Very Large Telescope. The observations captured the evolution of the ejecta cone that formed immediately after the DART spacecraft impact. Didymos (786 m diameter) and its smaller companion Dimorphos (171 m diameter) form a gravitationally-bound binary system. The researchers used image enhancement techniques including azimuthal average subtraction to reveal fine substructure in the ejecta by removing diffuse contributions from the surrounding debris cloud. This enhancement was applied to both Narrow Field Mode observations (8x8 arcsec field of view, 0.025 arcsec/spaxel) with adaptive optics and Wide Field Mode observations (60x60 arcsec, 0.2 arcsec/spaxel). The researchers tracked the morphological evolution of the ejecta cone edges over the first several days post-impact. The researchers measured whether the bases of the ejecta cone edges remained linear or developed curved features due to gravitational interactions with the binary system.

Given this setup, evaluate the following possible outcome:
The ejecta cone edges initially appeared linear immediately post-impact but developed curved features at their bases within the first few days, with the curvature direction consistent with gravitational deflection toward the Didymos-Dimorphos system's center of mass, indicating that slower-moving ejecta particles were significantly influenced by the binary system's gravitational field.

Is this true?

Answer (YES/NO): YES